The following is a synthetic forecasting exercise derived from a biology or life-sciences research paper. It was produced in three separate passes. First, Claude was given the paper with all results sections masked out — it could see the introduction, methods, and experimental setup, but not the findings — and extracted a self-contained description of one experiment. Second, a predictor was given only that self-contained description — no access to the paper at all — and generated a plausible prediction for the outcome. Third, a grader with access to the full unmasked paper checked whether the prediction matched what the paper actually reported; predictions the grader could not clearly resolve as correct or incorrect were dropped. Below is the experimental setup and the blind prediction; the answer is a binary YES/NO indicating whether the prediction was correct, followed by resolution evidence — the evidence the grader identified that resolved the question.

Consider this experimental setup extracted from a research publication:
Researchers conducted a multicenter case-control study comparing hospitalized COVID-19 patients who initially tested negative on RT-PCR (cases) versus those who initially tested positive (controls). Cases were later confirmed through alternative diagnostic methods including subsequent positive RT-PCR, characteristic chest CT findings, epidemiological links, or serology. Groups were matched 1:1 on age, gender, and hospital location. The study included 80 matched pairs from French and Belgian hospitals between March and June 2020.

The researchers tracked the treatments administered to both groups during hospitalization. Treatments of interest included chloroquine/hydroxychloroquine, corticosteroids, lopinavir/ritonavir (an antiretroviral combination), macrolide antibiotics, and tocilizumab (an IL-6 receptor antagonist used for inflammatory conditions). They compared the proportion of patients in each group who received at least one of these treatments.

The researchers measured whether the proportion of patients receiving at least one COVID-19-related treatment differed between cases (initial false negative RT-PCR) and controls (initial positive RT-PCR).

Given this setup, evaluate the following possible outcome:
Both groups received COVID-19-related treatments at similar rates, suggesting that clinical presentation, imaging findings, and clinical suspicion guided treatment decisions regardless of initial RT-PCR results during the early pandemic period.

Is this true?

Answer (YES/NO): YES